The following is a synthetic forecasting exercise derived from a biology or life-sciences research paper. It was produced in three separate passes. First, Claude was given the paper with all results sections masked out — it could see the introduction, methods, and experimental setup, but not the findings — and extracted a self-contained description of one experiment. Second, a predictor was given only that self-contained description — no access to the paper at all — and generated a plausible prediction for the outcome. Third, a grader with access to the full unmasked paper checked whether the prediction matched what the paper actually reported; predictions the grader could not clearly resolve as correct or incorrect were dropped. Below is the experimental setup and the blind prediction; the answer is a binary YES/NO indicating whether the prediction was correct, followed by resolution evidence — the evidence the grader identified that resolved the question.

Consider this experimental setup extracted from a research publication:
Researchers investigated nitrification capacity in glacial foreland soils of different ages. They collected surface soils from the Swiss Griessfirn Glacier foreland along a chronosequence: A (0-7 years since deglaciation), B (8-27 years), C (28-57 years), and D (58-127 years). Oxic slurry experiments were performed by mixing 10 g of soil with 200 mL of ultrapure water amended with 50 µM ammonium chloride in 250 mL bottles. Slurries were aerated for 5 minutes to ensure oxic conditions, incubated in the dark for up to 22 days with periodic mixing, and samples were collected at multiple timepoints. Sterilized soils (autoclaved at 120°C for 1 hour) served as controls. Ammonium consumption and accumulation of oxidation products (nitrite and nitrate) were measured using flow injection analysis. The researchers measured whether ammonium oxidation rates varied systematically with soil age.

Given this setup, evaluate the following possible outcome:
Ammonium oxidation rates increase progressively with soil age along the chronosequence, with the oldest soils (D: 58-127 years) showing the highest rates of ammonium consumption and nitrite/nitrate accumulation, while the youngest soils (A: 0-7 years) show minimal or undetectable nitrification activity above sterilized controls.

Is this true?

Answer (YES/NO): NO